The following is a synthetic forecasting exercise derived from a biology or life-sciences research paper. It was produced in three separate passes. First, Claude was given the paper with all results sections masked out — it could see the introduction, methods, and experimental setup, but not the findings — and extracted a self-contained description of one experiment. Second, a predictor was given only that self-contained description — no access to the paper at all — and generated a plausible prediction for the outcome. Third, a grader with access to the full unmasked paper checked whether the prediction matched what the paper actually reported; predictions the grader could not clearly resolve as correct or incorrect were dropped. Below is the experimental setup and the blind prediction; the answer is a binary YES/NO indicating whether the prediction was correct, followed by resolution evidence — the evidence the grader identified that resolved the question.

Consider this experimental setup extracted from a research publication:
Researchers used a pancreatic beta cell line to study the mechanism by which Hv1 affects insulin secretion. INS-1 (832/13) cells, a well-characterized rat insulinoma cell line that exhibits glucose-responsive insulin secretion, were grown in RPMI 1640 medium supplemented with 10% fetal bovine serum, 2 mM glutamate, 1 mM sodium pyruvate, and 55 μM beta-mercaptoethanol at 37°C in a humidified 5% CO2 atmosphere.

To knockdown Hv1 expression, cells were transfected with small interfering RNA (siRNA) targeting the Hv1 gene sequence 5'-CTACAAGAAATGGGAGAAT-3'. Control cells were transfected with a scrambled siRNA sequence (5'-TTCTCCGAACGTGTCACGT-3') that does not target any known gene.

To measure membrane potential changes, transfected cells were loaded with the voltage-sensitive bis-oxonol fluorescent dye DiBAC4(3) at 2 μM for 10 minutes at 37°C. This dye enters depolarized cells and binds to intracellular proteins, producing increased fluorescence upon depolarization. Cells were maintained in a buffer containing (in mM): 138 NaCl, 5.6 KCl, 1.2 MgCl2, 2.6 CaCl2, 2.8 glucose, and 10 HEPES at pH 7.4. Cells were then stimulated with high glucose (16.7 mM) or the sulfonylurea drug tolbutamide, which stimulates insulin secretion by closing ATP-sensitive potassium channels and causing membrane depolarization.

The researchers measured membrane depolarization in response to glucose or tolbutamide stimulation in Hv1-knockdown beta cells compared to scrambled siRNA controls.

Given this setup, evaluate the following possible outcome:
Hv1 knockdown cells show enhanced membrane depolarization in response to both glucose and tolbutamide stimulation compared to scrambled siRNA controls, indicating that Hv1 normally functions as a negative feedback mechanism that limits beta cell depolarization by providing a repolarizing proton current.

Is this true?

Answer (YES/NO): NO